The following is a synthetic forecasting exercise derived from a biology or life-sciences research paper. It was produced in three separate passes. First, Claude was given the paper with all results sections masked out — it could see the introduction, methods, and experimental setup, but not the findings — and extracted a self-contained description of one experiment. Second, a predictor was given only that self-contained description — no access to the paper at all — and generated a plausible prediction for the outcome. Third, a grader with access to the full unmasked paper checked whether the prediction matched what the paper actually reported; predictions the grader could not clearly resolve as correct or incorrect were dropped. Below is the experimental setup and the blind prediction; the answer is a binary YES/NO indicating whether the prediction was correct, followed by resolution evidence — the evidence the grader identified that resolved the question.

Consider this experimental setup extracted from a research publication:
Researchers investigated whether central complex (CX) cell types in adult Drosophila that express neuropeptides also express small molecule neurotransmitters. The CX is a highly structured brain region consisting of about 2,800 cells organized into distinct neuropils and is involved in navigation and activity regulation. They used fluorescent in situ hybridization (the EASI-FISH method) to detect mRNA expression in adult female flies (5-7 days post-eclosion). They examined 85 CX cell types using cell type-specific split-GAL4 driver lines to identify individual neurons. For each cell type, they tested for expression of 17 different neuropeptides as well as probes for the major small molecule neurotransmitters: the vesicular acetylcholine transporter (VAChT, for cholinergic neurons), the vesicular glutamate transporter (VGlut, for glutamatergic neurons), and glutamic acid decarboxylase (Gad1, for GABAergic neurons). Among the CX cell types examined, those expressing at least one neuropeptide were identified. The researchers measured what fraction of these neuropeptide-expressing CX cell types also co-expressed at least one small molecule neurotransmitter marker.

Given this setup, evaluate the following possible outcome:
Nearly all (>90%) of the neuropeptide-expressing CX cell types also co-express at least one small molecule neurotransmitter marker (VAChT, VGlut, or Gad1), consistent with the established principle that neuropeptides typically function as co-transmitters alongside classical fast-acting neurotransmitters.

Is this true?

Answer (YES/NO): YES